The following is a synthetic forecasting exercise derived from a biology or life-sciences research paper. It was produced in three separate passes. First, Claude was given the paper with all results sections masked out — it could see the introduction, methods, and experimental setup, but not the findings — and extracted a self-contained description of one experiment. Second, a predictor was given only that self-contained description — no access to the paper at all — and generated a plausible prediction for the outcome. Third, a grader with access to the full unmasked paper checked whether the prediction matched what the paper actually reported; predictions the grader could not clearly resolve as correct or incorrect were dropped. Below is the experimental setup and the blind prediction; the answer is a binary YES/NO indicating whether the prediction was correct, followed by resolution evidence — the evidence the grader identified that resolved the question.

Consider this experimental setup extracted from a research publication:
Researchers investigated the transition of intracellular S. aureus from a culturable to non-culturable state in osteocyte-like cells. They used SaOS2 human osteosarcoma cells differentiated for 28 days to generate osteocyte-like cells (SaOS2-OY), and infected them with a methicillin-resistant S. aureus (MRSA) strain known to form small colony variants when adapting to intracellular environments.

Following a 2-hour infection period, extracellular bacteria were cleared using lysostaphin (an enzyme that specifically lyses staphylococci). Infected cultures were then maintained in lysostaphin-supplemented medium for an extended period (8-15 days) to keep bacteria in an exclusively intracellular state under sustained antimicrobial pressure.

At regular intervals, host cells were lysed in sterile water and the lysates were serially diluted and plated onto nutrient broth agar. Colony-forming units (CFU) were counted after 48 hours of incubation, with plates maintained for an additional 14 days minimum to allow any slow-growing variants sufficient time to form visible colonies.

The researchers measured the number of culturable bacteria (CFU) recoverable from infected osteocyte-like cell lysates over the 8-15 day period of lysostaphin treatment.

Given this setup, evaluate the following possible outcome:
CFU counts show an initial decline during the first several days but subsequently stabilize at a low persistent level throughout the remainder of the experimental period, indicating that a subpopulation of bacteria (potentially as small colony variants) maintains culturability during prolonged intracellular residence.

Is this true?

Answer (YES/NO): NO